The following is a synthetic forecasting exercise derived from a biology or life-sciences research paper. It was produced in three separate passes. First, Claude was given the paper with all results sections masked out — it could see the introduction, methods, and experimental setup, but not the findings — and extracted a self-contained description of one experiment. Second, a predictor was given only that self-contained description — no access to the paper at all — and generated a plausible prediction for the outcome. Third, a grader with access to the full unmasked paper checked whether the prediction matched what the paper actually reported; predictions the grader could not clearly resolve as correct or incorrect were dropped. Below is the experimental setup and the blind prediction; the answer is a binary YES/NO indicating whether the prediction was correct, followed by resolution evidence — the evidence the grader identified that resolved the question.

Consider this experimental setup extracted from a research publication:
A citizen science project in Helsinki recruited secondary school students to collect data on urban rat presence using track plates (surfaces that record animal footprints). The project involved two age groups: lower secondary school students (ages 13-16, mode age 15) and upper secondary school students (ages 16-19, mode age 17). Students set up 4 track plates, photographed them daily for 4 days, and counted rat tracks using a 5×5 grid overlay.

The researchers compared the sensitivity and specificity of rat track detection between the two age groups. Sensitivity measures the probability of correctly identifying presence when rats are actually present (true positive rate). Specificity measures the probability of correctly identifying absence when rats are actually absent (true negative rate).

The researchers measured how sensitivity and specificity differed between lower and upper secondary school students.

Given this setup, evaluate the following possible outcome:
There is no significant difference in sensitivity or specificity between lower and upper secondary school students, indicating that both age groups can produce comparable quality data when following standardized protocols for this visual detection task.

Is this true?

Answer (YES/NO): NO